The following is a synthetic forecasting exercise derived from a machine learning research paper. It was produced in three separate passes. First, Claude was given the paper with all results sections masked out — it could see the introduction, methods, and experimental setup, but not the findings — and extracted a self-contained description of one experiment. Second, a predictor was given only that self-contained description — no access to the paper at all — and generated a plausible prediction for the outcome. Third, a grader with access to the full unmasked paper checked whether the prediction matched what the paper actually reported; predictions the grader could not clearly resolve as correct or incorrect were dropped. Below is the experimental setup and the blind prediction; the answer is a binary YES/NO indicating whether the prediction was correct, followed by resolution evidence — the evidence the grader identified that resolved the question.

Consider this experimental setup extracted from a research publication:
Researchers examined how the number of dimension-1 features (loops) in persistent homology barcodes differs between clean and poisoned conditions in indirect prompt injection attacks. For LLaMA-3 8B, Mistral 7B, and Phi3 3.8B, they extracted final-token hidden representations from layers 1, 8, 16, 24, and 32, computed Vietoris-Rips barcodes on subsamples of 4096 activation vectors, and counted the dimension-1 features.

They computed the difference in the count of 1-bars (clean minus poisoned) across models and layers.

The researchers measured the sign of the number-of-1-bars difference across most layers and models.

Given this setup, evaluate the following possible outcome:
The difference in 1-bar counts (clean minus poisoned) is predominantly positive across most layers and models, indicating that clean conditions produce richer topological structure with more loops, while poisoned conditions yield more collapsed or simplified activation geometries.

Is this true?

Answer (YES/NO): YES